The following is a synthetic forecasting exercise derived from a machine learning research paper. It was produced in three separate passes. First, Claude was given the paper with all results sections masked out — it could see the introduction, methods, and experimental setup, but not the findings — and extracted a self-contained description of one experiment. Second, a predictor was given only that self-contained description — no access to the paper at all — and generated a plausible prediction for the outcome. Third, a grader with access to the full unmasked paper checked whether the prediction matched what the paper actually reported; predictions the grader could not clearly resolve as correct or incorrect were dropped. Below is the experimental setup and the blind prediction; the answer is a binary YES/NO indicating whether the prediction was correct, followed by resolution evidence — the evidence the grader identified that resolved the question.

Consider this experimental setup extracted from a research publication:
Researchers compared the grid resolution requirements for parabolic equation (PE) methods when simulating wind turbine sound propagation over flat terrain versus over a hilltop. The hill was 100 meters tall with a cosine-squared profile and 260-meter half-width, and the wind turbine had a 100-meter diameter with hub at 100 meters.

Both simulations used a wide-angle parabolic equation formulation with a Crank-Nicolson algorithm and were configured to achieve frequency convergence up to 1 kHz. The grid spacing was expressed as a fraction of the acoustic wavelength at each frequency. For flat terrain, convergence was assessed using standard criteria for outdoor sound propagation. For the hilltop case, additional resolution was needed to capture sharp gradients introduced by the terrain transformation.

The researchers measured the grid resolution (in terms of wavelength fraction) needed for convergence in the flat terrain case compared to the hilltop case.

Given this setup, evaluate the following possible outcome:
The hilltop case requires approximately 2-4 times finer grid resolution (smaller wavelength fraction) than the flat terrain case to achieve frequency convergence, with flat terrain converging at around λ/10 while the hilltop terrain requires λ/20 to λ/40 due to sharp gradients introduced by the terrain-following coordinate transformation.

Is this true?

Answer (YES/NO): NO